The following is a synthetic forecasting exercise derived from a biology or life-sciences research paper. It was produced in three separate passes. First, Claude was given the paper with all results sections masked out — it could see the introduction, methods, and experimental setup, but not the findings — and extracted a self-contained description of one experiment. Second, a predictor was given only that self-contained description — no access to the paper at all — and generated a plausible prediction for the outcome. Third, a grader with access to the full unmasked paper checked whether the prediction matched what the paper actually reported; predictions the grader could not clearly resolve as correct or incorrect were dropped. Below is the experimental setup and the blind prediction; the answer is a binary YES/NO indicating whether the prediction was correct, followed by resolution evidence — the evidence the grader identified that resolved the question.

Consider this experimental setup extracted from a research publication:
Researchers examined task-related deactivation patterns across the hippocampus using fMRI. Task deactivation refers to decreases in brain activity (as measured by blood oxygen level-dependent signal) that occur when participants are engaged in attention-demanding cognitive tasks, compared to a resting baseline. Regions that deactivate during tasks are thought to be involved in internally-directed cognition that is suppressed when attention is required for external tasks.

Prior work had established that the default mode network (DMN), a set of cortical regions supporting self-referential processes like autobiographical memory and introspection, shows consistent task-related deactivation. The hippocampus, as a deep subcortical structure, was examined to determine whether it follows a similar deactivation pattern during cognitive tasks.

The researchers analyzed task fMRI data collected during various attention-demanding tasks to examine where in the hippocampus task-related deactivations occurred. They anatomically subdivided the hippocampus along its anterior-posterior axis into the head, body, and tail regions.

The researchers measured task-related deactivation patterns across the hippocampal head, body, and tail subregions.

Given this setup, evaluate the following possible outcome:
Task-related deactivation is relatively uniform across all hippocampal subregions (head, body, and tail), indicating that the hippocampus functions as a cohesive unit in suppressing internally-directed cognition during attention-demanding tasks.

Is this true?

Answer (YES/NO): NO